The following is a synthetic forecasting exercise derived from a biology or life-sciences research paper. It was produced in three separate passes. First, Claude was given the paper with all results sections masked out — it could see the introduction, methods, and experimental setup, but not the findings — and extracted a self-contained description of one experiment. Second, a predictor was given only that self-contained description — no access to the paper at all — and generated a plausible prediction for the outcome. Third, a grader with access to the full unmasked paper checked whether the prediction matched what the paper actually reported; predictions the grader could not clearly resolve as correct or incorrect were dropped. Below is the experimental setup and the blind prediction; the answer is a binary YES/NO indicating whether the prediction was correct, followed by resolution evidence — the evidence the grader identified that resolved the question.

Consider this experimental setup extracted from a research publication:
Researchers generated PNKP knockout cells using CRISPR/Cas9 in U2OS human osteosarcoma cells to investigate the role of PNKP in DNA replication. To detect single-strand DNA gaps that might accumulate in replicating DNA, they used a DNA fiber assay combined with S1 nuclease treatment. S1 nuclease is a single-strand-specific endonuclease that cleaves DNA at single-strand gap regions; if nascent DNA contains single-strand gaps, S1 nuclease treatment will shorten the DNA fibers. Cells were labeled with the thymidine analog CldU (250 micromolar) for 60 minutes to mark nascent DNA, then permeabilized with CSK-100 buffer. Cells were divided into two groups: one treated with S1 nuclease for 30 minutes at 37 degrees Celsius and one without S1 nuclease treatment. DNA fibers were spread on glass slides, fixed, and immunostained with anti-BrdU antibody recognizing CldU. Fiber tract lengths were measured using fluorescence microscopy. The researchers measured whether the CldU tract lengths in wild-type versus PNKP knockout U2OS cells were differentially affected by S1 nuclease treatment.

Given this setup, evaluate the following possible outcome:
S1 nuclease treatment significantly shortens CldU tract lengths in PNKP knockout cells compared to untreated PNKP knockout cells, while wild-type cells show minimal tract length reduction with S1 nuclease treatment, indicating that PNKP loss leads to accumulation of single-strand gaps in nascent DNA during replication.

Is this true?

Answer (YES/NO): YES